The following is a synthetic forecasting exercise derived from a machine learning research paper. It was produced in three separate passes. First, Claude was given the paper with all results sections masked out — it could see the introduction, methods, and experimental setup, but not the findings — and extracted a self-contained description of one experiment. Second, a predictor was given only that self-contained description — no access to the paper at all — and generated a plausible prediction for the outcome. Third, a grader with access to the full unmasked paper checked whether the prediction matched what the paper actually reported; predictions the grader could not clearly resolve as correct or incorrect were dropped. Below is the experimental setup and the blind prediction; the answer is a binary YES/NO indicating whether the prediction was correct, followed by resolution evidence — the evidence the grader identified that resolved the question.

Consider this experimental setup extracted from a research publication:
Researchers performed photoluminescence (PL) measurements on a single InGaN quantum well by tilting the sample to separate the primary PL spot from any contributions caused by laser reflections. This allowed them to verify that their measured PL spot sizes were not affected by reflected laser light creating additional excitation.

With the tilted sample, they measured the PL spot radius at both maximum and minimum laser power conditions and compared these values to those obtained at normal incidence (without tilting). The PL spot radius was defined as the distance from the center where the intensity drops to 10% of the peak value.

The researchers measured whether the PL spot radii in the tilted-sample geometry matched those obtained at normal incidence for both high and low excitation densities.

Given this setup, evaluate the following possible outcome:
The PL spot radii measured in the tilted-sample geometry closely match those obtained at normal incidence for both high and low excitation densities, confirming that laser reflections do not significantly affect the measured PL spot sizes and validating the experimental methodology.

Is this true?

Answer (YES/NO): YES